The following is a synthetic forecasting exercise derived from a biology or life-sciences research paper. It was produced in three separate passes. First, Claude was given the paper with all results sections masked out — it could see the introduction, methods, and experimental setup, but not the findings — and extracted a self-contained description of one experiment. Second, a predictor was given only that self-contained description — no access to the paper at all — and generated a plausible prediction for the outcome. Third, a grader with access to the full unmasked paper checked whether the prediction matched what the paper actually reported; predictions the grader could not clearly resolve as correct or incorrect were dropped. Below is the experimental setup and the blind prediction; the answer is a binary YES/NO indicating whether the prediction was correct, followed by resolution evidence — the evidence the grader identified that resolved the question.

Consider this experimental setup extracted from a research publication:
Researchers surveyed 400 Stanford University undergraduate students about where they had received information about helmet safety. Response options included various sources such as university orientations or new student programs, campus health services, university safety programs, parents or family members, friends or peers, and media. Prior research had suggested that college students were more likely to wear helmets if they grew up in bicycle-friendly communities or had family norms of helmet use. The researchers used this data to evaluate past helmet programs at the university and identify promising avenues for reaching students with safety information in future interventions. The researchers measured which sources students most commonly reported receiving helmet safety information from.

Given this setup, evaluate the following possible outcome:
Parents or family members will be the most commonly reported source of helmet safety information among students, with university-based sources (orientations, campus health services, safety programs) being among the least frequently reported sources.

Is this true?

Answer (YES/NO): YES